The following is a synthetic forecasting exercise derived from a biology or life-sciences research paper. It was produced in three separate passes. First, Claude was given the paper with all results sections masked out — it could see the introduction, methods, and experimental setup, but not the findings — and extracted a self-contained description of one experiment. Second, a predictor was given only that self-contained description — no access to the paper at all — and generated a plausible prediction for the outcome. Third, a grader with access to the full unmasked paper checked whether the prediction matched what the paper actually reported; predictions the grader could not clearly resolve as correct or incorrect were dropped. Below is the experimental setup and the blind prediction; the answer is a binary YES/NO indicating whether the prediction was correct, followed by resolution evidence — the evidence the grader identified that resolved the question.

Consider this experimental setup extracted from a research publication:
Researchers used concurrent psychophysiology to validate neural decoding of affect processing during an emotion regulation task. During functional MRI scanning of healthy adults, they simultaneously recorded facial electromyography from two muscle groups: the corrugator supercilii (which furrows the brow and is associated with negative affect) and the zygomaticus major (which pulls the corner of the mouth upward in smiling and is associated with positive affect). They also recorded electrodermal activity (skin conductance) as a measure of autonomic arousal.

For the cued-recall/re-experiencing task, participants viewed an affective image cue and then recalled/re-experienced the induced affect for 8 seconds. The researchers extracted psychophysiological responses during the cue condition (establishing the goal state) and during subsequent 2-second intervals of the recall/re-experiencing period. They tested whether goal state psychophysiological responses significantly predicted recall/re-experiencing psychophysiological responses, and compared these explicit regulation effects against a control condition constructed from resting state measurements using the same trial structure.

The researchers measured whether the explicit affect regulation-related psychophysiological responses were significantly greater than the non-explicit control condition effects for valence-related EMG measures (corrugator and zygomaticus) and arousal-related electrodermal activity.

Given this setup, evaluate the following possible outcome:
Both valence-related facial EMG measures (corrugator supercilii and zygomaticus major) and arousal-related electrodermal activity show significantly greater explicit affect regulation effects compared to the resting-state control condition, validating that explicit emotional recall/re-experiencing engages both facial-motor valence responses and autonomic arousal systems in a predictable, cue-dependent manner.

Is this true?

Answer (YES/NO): YES